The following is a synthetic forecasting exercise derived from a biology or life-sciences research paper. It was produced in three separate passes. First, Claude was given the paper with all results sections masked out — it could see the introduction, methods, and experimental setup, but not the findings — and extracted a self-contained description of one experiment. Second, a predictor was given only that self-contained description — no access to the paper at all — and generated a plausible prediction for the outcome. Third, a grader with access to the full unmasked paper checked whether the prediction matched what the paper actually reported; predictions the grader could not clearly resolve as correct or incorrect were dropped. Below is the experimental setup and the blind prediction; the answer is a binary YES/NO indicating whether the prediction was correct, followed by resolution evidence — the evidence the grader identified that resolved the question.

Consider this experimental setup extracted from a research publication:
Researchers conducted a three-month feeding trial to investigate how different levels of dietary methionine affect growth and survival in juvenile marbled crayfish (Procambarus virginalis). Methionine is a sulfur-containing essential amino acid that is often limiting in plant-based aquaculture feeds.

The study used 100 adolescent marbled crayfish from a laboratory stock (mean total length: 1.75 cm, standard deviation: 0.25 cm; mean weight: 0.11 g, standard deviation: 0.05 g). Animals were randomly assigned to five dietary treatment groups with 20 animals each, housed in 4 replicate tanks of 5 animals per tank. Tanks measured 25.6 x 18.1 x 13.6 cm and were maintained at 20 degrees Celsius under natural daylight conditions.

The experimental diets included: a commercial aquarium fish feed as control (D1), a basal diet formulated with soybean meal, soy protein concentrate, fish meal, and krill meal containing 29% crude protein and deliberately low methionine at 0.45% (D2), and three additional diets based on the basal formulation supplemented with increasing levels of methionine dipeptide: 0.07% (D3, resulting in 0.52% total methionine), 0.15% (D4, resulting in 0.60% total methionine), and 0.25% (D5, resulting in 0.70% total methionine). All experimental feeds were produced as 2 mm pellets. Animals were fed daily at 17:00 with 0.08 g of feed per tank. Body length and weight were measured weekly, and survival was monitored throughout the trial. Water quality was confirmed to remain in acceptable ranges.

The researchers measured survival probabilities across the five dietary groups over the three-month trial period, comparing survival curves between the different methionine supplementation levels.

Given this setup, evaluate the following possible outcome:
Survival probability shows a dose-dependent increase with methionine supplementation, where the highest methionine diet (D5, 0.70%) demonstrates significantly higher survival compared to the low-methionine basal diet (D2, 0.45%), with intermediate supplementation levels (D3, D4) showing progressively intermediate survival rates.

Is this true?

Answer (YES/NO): NO